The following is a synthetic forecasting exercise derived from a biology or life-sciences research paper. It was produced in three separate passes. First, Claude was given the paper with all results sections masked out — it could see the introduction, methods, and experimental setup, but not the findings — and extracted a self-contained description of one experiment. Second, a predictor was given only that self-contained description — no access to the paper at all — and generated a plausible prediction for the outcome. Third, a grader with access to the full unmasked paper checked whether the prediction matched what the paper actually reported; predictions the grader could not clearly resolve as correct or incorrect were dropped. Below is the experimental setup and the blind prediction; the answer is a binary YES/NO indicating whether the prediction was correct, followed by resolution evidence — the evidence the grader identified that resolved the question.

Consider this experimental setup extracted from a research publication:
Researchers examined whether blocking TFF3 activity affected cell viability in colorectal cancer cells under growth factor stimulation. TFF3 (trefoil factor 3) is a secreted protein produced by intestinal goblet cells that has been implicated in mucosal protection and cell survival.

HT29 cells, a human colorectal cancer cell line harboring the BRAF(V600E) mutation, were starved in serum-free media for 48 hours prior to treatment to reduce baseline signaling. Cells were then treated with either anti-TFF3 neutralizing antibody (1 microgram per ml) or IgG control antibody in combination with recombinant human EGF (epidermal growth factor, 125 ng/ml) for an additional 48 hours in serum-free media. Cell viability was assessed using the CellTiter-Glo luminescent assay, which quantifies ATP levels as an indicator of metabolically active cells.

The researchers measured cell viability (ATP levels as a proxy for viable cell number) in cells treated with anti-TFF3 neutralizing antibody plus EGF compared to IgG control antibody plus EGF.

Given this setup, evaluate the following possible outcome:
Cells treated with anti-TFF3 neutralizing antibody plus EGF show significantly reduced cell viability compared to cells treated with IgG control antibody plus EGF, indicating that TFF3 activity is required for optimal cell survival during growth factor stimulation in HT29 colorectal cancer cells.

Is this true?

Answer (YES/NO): YES